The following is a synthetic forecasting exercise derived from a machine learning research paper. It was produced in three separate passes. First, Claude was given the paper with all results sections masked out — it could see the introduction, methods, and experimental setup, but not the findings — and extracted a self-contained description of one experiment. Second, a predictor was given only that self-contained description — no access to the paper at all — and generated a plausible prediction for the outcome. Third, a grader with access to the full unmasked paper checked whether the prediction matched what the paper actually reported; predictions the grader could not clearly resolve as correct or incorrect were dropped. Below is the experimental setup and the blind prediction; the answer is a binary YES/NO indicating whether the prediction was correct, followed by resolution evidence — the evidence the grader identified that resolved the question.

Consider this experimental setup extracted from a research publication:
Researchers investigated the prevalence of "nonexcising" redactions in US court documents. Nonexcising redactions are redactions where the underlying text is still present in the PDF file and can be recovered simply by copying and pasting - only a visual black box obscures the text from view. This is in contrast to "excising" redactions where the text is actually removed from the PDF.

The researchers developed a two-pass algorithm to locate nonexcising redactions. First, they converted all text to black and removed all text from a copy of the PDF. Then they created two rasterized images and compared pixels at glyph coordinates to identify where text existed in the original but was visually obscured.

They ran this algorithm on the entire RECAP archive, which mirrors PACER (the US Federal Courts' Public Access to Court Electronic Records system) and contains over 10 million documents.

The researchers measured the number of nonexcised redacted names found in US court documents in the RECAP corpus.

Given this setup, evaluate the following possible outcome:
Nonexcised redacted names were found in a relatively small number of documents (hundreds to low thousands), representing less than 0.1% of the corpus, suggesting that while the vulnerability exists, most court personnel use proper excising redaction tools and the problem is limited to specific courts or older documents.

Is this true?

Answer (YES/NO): NO